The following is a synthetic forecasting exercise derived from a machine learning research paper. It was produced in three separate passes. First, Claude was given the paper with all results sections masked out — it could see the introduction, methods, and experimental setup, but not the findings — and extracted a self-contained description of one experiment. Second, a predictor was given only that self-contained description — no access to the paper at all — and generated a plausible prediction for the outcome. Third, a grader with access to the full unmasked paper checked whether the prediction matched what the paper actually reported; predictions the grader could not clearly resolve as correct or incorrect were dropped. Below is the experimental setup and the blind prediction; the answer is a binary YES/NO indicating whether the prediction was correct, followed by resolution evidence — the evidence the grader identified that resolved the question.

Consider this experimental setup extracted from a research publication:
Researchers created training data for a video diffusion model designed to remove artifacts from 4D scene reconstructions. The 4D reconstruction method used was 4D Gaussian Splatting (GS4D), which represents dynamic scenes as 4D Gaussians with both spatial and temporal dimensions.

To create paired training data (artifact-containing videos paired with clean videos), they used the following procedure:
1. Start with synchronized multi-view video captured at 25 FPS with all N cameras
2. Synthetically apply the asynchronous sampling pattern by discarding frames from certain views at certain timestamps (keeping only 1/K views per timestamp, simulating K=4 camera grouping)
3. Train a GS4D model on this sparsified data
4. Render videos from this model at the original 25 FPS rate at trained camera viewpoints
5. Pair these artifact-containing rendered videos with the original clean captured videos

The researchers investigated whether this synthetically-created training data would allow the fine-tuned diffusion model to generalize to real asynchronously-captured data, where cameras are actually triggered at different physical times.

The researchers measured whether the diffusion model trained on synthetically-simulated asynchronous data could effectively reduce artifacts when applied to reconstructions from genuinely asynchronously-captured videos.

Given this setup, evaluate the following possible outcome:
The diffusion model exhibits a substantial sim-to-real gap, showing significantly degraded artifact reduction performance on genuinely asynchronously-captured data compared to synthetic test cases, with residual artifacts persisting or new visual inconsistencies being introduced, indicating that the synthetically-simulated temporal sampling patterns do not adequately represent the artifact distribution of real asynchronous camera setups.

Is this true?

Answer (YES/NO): NO